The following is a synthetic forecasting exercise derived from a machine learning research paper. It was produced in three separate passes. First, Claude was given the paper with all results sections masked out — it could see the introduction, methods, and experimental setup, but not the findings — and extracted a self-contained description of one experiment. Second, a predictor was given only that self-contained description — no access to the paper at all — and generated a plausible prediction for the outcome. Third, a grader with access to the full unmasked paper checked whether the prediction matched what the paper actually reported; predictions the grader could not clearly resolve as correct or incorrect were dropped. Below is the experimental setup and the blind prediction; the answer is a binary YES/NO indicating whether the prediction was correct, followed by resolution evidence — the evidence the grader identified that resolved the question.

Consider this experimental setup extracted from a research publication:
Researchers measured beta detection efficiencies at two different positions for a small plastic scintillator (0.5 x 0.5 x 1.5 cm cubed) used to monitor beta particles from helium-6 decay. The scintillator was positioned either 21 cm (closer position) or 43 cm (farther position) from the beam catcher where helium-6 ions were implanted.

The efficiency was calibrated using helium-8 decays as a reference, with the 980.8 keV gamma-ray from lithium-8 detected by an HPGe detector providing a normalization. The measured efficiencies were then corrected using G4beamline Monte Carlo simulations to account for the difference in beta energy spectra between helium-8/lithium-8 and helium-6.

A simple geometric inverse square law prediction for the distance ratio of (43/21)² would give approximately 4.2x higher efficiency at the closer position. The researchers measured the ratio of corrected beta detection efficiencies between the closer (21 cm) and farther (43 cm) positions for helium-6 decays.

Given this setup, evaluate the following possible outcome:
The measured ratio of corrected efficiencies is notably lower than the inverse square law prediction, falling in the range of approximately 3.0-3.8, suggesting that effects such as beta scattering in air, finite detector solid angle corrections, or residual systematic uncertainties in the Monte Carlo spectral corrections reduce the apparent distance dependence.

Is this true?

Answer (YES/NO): NO